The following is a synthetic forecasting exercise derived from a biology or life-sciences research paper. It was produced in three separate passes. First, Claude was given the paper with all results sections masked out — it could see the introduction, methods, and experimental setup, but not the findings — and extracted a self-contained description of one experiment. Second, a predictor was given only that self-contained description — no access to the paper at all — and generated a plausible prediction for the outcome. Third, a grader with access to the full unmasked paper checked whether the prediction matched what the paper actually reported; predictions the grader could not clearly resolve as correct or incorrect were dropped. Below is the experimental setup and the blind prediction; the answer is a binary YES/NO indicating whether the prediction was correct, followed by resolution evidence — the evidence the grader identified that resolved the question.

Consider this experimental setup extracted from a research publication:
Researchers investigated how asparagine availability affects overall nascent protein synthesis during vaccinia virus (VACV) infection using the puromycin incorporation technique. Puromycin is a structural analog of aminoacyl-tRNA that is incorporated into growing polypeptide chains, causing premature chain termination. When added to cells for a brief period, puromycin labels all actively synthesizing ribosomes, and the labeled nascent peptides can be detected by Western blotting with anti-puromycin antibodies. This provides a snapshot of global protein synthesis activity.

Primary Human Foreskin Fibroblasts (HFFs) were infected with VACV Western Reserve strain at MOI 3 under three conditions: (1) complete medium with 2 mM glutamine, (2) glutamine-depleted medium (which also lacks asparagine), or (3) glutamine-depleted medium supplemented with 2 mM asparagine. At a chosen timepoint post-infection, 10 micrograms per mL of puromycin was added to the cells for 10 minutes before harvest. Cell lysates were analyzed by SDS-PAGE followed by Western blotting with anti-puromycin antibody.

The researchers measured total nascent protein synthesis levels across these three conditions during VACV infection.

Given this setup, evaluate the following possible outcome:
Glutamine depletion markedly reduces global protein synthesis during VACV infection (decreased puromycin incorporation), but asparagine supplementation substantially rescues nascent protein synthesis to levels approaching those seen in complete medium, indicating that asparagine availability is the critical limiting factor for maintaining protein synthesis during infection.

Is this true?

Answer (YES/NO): YES